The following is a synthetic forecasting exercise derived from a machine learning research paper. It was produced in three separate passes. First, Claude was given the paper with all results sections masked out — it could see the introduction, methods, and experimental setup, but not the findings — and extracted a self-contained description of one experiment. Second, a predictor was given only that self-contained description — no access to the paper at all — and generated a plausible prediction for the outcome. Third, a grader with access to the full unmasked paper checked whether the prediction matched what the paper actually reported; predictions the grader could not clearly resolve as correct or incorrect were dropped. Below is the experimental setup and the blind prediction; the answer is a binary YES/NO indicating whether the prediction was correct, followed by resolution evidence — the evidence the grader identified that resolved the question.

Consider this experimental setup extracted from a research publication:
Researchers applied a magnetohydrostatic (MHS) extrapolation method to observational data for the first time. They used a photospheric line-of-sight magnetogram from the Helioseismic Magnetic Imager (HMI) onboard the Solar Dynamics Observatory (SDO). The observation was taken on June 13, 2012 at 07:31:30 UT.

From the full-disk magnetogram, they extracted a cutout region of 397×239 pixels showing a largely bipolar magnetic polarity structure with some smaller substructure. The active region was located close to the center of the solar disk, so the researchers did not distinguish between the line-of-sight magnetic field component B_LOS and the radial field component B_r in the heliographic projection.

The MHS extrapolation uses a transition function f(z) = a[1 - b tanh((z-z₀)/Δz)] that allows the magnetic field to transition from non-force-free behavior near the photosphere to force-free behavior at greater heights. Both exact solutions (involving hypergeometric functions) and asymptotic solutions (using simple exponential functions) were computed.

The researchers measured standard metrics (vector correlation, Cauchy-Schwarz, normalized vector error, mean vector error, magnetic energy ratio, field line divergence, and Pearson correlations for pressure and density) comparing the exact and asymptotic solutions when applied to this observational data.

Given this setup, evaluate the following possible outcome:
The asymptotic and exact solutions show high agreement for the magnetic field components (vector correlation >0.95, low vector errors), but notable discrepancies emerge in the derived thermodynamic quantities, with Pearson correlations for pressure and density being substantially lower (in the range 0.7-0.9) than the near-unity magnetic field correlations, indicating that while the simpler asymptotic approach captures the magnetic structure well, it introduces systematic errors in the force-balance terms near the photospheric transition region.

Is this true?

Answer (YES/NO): NO